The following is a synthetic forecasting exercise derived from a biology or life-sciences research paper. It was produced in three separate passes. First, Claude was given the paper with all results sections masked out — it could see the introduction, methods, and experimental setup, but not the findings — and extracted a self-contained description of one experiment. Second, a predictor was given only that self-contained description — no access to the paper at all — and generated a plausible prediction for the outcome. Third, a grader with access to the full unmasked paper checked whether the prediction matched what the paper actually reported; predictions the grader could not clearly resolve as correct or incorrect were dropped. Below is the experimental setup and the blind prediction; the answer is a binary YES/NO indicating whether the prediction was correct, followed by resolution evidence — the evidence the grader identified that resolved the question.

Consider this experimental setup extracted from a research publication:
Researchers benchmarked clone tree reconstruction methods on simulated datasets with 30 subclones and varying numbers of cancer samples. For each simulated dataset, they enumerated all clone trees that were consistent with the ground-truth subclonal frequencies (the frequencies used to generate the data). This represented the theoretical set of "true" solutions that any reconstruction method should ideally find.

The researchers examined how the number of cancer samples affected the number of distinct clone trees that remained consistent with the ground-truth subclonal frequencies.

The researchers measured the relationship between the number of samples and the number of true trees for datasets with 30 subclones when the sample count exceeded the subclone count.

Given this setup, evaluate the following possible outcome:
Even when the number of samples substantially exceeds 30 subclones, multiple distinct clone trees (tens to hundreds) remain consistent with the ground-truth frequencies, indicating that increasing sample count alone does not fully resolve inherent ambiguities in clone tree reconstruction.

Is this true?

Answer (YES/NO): NO